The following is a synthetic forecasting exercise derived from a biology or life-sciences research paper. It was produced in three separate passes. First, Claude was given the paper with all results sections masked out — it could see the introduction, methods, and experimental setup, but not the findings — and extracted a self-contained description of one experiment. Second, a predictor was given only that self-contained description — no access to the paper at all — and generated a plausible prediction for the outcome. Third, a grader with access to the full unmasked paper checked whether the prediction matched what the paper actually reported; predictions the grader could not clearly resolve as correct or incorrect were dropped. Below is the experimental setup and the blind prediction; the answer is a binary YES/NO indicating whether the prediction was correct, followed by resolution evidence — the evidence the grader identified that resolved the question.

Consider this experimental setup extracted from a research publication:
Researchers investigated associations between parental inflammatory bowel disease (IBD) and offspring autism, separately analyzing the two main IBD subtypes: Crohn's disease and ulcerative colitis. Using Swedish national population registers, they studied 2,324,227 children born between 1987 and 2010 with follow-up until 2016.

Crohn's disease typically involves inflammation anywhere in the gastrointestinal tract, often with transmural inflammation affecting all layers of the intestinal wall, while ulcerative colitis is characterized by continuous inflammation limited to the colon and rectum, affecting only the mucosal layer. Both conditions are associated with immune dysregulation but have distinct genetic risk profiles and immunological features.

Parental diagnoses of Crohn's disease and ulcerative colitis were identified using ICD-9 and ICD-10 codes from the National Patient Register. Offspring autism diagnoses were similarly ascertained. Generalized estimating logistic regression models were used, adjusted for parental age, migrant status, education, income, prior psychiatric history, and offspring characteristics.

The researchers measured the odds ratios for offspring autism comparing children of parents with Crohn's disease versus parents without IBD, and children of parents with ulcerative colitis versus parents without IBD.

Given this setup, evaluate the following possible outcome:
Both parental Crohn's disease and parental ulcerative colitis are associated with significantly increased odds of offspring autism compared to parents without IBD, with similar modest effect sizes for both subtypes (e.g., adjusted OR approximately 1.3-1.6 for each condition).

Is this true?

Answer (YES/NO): YES